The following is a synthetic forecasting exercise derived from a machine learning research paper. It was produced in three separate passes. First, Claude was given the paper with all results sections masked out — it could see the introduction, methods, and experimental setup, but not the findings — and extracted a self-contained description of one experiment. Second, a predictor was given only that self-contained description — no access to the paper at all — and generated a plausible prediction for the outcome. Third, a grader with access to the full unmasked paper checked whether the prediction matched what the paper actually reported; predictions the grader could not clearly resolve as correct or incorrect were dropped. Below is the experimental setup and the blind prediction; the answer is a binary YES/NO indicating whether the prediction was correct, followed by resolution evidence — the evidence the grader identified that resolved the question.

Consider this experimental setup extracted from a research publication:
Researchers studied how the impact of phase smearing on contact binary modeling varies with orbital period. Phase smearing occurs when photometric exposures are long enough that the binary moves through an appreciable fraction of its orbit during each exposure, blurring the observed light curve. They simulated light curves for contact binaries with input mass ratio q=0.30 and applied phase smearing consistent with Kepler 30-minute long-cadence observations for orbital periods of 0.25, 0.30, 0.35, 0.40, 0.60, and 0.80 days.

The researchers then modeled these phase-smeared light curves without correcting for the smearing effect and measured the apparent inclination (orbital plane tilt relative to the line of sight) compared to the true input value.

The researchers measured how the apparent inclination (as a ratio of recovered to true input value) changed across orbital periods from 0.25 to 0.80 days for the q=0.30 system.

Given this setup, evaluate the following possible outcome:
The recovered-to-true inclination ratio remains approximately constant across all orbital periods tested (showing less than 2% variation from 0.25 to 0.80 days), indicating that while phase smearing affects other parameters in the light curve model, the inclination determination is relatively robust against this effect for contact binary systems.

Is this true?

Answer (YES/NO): NO